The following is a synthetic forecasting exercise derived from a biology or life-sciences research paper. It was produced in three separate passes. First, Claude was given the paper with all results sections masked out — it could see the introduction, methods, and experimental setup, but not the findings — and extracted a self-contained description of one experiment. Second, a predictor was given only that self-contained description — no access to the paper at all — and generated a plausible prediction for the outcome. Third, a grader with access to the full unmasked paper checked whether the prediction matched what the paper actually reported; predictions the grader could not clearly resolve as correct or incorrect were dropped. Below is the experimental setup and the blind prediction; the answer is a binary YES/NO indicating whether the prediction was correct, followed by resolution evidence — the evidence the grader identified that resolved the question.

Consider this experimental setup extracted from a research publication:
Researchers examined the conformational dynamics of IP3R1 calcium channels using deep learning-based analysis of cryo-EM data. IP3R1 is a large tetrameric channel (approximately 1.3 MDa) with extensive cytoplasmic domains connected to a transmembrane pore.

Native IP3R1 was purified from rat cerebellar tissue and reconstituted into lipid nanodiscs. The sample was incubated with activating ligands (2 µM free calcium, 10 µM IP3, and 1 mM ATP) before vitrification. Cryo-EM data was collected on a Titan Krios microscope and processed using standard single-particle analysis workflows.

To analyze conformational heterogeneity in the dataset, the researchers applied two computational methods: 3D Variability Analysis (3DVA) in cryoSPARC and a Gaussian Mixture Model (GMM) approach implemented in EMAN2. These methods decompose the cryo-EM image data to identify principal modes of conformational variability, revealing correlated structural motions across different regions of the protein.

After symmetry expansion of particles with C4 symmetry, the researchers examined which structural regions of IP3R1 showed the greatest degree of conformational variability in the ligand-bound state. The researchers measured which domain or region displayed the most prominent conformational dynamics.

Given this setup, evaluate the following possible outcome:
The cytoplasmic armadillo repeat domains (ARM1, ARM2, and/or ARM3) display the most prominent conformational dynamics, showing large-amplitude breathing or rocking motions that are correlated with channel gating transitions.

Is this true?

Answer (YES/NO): YES